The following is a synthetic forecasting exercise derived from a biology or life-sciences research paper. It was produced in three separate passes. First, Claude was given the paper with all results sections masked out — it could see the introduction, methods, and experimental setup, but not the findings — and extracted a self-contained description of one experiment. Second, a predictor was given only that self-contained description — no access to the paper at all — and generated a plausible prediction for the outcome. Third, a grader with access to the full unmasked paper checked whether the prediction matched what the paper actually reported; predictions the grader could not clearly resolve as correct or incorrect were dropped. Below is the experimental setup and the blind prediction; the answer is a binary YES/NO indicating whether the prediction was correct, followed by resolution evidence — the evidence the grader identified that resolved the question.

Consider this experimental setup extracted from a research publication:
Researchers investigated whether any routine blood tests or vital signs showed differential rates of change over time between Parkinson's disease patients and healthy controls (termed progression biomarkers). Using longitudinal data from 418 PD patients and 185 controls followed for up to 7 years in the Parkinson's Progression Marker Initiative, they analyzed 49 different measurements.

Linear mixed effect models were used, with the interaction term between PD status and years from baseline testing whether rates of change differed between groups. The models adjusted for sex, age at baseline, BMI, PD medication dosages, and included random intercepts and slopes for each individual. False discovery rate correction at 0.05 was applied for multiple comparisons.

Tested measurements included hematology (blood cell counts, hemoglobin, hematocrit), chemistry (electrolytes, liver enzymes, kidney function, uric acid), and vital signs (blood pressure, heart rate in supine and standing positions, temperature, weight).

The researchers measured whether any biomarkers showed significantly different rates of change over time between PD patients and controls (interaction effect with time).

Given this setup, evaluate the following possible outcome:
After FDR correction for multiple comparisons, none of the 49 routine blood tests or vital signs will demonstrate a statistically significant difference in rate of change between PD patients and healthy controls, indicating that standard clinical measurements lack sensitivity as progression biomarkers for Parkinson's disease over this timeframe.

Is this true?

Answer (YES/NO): NO